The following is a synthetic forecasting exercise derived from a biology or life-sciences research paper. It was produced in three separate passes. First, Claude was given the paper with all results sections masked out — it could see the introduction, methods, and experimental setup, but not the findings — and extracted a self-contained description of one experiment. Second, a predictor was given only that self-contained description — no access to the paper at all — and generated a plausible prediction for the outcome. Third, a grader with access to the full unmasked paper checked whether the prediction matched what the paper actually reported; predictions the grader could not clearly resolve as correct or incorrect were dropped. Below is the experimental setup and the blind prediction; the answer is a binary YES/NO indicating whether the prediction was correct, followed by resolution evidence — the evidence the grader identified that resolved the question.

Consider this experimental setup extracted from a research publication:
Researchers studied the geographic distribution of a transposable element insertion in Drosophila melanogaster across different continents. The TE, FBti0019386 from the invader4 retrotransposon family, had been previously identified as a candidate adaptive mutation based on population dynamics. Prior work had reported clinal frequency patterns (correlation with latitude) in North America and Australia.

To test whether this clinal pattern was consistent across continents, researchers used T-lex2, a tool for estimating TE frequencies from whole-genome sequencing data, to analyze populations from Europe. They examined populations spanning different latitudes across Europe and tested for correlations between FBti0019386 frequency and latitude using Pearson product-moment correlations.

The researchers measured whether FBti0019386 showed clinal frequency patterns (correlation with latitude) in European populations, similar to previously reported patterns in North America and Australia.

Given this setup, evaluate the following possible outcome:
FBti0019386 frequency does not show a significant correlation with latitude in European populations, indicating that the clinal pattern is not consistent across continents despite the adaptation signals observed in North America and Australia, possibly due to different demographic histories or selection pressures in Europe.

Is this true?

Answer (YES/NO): YES